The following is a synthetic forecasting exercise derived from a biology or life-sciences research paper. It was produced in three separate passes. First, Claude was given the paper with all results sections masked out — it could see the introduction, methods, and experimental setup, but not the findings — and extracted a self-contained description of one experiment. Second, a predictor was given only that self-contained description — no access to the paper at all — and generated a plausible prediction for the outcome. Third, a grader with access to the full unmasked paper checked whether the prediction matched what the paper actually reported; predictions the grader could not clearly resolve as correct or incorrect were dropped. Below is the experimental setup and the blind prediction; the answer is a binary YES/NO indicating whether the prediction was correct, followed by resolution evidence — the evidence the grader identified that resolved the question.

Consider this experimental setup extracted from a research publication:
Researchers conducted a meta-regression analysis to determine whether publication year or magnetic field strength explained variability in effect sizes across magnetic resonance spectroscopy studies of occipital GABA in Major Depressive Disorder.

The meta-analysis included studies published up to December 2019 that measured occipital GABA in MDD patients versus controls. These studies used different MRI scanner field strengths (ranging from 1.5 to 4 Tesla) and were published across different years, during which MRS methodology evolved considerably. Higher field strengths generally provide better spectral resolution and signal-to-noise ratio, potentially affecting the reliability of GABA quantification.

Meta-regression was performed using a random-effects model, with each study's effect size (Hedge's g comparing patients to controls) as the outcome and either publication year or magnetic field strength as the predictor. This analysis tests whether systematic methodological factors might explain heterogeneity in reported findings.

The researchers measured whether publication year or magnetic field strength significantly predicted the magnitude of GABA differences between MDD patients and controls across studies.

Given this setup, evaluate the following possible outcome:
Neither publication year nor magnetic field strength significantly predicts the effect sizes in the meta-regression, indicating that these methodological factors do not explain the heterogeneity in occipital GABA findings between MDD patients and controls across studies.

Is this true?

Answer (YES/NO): NO